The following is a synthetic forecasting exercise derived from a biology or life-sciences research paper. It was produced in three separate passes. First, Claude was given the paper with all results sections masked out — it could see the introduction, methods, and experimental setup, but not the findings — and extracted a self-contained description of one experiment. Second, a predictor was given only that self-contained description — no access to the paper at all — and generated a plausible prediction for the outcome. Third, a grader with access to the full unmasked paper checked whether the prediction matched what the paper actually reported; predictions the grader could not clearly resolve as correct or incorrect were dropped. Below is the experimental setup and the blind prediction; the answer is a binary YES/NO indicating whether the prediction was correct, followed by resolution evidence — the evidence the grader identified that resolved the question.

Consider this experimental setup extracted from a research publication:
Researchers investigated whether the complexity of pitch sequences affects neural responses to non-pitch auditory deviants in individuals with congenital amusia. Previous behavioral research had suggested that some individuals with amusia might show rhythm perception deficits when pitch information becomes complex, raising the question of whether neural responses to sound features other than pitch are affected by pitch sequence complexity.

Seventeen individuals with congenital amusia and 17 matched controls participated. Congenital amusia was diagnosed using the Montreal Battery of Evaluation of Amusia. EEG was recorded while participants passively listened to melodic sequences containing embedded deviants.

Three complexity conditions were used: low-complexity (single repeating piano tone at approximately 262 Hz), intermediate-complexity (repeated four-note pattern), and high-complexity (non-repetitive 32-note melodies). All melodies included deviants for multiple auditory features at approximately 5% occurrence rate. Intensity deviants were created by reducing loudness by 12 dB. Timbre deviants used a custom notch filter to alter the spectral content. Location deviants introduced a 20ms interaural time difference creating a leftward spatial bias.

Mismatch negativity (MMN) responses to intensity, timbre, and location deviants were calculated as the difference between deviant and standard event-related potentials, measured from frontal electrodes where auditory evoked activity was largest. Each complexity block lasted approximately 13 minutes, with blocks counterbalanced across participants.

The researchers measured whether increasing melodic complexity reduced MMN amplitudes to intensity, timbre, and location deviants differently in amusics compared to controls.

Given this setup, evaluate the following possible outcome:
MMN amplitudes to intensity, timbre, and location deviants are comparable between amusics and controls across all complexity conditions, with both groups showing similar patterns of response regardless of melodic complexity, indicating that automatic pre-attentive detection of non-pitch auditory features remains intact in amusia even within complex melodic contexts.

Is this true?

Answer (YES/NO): NO